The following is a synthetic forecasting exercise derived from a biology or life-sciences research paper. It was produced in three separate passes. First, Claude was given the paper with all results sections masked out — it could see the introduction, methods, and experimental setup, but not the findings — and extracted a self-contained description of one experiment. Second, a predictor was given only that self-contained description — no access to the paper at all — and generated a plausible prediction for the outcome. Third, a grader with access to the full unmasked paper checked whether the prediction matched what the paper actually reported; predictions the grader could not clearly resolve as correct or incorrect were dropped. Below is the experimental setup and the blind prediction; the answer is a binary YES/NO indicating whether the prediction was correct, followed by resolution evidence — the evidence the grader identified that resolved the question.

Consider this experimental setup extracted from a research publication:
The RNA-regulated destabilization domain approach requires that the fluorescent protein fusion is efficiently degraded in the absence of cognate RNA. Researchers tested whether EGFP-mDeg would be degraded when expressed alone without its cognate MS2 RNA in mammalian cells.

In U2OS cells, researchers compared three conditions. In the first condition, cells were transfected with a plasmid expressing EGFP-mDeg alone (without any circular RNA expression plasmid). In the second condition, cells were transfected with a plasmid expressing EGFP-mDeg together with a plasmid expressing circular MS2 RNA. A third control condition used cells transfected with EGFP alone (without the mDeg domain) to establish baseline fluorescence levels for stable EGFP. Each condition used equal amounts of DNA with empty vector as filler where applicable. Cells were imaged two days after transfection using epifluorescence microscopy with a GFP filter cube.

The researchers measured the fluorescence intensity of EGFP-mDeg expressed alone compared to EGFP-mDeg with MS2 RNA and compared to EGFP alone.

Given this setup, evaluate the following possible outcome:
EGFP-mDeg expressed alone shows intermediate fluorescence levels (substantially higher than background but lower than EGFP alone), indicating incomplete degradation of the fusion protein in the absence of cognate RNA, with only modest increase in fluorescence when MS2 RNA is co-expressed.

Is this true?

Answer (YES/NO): NO